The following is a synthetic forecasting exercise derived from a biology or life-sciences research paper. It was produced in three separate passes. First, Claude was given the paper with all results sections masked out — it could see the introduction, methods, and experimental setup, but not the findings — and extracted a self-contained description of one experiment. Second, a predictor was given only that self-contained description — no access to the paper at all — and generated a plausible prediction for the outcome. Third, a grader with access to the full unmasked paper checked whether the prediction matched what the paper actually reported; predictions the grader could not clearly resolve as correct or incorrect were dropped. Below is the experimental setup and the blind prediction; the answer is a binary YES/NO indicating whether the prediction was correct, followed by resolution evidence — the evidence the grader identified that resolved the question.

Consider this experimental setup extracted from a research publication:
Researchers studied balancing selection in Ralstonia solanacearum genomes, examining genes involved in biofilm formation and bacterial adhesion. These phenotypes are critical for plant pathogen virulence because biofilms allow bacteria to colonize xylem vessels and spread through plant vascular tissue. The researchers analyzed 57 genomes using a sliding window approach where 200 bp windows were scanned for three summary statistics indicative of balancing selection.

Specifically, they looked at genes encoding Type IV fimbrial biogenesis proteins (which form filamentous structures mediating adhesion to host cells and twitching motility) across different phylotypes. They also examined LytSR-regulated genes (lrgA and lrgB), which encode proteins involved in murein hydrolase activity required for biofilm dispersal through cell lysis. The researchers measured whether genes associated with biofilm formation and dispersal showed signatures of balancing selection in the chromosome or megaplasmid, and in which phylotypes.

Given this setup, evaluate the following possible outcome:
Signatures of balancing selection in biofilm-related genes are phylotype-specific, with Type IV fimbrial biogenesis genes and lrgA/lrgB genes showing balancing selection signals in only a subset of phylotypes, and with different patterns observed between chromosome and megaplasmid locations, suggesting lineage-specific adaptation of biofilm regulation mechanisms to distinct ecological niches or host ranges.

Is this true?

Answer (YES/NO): YES